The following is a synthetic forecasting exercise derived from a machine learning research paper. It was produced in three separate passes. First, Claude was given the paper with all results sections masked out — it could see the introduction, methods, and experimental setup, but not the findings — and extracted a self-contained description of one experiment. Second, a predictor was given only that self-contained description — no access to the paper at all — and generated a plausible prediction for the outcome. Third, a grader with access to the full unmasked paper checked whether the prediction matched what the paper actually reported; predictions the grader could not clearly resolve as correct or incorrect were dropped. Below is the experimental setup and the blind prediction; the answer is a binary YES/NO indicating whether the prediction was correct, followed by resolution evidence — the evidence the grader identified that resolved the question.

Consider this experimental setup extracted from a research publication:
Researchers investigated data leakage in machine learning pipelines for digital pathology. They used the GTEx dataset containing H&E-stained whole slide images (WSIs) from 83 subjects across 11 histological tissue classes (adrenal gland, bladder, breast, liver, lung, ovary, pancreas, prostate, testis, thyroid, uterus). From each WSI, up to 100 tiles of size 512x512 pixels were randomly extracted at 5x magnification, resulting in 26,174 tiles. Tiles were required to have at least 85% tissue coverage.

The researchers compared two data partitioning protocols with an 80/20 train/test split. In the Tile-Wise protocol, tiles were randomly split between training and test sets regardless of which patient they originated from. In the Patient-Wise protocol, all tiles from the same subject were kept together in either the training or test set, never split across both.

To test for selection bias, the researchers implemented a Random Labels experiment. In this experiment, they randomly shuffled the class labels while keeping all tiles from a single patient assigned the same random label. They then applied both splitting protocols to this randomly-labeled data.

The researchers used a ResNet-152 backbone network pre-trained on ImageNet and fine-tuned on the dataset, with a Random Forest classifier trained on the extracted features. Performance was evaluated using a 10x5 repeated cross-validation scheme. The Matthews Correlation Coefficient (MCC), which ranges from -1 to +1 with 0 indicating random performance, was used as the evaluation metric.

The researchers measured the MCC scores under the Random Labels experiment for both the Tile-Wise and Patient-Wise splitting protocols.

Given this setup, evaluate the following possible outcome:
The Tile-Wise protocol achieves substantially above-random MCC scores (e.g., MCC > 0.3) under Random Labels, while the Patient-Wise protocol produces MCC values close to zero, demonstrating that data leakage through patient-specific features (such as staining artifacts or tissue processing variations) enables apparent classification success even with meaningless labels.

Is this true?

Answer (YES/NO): YES